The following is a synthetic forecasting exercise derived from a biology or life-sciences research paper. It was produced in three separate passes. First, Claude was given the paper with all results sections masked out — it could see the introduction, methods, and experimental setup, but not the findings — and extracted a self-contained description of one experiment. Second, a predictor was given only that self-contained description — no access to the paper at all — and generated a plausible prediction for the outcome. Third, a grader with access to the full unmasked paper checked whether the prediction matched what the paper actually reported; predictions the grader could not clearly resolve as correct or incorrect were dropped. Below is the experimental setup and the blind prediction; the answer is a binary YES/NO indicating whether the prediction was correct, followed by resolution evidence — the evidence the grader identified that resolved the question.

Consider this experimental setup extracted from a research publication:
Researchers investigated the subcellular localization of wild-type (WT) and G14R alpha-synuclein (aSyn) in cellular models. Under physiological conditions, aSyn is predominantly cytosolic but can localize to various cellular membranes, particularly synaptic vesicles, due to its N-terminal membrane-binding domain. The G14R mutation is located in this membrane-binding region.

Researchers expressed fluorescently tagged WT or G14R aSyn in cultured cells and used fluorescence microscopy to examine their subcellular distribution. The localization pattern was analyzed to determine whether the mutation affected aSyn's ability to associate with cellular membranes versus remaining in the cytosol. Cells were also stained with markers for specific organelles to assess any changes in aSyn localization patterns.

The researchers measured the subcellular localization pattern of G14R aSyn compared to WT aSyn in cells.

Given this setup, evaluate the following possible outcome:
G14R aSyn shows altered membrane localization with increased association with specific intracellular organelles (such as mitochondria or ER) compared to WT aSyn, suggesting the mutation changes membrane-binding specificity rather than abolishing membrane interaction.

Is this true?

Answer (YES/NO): NO